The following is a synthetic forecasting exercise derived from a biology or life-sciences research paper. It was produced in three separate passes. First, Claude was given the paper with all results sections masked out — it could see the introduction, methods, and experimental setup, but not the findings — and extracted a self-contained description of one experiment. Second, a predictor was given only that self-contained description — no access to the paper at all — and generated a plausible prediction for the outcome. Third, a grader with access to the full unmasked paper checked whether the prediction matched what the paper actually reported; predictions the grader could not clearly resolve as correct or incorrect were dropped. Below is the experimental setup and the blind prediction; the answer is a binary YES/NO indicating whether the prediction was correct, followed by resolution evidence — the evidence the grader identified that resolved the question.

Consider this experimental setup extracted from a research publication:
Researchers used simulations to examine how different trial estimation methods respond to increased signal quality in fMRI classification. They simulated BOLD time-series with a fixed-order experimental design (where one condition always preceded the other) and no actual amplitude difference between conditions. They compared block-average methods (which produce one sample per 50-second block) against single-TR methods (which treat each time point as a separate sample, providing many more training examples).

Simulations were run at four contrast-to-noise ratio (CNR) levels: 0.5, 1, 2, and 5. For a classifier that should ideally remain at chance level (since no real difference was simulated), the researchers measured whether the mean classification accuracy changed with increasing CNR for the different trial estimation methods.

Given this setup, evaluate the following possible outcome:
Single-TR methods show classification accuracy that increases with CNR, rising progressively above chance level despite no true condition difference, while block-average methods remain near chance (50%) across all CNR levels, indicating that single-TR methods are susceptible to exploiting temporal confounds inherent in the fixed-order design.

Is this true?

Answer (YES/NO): NO